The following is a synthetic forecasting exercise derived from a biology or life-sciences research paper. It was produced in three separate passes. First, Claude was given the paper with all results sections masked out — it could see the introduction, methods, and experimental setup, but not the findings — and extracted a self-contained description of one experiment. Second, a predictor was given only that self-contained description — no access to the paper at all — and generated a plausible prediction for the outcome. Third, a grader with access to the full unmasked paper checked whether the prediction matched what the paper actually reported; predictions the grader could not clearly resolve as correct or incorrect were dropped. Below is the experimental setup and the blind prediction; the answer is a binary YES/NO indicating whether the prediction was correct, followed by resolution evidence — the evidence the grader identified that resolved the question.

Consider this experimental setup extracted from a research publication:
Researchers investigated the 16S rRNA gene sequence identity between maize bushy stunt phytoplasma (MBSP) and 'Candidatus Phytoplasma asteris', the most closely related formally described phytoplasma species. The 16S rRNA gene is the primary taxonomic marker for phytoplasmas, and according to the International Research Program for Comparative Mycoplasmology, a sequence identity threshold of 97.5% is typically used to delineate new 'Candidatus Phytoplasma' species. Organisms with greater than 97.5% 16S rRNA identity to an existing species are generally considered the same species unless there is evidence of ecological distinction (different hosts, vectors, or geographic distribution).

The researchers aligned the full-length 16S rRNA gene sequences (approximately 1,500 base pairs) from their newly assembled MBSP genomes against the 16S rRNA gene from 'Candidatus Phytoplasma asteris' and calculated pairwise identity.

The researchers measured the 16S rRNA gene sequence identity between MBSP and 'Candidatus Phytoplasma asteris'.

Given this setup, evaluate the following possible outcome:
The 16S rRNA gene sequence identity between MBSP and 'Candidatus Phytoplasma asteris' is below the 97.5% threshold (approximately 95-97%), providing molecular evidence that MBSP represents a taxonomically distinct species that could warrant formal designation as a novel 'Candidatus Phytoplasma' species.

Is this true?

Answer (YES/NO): NO